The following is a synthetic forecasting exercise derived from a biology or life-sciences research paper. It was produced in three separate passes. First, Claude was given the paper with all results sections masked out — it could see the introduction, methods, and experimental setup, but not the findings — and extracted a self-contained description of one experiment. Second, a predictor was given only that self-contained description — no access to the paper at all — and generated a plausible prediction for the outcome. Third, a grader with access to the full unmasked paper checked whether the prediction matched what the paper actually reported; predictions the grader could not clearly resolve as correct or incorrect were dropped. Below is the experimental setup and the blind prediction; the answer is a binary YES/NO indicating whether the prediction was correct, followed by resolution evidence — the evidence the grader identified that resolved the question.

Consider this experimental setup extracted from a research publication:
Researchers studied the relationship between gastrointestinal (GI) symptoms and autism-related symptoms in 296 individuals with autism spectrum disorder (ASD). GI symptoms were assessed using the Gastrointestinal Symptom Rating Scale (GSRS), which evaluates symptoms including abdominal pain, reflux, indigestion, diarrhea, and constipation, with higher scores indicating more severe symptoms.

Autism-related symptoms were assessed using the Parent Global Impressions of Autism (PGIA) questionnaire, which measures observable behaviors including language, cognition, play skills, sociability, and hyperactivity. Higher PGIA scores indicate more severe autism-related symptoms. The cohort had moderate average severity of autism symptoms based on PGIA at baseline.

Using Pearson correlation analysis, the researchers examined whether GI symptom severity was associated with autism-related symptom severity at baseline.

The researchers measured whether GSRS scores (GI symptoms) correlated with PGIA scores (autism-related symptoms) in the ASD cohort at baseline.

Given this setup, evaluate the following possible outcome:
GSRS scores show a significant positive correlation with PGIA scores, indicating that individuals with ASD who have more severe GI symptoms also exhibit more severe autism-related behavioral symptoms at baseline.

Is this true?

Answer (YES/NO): NO